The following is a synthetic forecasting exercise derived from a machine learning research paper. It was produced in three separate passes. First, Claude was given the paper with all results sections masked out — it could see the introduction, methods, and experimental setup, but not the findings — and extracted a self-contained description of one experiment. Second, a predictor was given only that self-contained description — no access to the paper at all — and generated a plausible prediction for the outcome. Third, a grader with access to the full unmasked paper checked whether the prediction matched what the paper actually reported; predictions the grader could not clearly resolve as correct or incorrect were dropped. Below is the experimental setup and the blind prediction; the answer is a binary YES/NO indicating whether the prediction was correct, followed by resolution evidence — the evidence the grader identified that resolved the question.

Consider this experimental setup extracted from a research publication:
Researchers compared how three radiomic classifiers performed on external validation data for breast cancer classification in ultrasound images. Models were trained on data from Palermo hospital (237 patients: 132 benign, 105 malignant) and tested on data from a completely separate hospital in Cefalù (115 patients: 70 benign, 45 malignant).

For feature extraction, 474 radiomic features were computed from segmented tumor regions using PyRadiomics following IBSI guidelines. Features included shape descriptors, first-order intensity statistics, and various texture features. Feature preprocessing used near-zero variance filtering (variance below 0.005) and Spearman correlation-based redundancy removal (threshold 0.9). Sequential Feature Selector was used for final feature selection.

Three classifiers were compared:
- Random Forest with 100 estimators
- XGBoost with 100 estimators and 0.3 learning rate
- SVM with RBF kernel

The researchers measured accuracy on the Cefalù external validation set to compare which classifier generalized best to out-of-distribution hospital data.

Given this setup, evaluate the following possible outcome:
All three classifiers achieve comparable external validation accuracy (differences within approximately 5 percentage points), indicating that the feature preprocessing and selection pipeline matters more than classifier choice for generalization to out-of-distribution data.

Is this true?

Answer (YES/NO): NO